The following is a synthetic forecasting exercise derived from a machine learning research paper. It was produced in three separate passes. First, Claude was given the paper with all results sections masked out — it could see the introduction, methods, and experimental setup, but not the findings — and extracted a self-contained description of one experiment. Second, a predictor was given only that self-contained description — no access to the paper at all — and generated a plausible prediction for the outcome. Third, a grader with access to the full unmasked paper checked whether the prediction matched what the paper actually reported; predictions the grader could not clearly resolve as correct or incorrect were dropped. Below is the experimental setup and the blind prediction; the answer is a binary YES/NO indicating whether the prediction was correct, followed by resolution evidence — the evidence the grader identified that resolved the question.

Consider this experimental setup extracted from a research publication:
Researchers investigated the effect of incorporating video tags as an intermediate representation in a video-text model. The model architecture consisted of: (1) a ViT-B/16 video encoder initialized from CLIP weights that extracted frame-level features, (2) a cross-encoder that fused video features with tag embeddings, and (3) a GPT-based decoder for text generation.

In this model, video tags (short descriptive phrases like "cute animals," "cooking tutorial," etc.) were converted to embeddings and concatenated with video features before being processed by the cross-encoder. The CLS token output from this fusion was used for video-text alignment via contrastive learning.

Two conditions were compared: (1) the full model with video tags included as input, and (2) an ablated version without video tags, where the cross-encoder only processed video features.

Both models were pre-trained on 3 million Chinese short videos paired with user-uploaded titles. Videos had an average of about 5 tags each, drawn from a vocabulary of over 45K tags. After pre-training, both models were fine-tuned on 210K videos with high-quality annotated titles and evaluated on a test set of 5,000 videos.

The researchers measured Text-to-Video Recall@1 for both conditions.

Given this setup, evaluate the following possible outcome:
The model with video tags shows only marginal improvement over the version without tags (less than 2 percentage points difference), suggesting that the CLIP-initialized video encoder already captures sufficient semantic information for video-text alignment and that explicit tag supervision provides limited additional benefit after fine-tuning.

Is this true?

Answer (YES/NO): NO